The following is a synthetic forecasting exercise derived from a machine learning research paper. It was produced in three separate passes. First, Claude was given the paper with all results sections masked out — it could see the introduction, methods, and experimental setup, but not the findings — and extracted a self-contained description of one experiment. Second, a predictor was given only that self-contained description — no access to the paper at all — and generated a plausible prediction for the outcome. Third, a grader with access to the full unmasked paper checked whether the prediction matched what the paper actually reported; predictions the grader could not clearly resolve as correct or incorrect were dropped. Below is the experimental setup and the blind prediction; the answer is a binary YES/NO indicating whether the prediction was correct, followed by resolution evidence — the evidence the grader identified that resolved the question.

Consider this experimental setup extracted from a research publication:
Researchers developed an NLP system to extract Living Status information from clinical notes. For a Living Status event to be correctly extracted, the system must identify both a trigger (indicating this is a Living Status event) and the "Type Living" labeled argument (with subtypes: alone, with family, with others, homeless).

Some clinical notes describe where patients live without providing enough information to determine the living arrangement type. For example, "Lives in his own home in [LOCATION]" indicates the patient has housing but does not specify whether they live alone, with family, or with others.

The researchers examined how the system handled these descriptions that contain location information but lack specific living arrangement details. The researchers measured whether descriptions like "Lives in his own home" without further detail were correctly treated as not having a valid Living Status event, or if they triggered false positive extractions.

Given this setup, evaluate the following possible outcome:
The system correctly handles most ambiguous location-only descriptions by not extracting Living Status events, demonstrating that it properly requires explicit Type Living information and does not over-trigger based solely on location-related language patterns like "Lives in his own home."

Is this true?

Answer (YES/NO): NO